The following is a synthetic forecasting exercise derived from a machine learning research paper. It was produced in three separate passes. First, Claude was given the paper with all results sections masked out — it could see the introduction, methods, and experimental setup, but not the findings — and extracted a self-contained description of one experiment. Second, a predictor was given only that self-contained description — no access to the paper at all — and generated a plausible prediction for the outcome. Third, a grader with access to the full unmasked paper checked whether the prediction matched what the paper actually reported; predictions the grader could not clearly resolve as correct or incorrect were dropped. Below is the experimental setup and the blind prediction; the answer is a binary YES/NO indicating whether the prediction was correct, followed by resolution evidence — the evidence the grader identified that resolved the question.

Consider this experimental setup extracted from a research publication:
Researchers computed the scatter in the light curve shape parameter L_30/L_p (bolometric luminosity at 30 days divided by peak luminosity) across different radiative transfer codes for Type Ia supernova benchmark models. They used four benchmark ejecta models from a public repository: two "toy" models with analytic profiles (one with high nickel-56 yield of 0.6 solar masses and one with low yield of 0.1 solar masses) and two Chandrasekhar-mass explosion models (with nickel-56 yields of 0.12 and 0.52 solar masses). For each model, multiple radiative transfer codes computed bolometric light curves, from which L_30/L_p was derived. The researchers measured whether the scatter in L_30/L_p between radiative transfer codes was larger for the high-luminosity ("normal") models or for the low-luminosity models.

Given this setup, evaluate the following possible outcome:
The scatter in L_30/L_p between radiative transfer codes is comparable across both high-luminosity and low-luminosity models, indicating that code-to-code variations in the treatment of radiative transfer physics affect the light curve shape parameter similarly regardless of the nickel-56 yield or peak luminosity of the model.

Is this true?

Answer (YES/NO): NO